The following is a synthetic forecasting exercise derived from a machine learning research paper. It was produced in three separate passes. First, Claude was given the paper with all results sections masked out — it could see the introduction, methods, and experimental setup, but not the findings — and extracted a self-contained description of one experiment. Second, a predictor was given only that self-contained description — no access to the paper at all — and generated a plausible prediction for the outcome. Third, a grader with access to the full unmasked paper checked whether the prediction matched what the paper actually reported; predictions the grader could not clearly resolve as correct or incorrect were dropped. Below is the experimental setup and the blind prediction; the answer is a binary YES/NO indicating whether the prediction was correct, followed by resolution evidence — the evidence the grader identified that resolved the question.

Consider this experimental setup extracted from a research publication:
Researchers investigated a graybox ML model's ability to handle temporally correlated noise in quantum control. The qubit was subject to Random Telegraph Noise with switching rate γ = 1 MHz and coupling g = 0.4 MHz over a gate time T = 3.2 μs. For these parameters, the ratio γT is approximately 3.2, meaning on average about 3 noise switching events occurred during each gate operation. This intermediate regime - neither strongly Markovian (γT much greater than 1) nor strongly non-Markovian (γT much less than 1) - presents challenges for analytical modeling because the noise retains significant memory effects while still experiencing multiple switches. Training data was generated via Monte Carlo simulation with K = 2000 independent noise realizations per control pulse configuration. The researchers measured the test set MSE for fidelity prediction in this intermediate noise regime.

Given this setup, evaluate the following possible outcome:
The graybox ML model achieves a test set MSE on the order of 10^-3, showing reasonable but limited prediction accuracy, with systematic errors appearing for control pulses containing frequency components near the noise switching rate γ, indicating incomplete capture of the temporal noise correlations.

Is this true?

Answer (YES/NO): NO